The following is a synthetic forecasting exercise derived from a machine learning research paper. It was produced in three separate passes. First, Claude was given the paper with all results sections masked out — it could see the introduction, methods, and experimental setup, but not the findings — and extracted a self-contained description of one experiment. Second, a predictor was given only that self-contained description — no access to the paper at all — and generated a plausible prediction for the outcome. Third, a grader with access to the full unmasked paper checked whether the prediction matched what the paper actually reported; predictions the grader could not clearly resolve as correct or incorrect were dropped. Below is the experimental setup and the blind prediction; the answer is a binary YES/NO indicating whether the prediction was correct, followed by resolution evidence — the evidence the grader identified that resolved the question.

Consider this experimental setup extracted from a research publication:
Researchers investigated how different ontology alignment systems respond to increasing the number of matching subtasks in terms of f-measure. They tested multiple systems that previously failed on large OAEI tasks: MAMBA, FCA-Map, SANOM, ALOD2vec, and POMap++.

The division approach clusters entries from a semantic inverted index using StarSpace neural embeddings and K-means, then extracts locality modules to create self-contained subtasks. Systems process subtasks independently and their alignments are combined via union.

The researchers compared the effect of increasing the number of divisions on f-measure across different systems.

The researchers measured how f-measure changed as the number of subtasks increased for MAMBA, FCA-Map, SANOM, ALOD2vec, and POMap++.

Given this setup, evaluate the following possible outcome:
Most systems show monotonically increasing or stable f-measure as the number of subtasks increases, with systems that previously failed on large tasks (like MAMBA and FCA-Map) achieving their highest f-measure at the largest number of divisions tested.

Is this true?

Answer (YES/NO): NO